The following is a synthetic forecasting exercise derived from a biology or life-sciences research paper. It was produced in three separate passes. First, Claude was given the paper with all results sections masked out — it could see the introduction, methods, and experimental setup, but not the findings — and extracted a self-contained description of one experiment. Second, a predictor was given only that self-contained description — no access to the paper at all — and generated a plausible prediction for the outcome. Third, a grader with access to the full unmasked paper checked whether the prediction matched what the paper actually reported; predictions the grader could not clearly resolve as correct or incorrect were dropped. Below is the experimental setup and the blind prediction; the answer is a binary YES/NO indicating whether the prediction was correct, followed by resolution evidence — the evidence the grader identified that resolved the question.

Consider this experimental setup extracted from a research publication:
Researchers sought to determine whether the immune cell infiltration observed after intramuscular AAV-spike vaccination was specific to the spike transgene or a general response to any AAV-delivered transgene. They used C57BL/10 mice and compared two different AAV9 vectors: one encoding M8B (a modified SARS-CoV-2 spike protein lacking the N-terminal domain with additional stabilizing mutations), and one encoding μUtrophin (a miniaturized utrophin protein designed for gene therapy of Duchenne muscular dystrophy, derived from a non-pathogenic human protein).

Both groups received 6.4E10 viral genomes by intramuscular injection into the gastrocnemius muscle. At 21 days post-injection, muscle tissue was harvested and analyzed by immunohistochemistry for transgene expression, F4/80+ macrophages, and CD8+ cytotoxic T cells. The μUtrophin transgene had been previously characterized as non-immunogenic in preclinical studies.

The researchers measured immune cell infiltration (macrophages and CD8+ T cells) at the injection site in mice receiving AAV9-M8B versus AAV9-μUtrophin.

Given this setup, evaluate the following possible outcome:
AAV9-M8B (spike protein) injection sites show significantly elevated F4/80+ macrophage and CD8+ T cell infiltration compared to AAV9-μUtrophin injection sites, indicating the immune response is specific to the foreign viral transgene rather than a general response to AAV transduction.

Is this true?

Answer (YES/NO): YES